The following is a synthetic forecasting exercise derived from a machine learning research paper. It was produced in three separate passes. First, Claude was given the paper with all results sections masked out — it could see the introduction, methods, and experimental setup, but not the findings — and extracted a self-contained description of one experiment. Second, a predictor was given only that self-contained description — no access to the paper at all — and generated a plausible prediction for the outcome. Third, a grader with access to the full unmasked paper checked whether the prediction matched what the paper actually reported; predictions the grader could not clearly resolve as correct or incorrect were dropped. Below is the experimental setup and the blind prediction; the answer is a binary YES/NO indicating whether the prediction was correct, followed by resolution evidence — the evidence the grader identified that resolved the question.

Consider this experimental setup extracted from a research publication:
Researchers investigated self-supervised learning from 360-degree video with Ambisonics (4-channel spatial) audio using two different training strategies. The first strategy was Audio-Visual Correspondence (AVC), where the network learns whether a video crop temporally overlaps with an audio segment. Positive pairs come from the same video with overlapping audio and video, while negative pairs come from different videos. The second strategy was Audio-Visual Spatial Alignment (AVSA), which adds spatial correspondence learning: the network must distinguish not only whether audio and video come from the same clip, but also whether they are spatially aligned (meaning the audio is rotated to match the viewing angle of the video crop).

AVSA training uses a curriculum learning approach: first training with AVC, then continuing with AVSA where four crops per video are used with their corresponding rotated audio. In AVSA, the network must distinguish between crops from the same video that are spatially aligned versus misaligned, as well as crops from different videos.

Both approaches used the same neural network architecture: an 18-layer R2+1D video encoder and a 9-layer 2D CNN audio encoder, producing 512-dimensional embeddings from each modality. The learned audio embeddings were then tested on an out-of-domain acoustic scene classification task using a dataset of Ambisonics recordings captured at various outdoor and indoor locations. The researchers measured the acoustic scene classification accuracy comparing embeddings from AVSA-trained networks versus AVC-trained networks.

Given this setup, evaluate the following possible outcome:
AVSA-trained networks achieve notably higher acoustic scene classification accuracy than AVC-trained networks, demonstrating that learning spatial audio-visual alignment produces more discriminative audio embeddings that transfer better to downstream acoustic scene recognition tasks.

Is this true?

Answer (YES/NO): YES